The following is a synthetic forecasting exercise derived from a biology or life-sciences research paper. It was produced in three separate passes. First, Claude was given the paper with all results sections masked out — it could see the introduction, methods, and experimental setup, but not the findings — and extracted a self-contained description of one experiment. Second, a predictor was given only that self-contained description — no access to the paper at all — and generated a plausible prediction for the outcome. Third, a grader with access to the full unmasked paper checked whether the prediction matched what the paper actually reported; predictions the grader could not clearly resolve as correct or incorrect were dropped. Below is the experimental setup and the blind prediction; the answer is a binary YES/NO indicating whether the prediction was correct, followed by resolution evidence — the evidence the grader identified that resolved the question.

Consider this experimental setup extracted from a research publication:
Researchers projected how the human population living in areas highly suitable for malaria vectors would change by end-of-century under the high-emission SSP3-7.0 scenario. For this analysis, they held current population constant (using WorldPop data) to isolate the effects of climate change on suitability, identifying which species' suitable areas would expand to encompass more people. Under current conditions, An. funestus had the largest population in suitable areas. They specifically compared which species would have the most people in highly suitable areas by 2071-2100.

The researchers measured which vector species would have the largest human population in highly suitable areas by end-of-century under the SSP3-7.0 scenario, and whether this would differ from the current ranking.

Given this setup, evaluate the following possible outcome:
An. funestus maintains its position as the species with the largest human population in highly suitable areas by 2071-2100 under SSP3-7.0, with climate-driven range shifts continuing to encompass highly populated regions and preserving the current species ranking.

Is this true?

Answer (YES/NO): NO